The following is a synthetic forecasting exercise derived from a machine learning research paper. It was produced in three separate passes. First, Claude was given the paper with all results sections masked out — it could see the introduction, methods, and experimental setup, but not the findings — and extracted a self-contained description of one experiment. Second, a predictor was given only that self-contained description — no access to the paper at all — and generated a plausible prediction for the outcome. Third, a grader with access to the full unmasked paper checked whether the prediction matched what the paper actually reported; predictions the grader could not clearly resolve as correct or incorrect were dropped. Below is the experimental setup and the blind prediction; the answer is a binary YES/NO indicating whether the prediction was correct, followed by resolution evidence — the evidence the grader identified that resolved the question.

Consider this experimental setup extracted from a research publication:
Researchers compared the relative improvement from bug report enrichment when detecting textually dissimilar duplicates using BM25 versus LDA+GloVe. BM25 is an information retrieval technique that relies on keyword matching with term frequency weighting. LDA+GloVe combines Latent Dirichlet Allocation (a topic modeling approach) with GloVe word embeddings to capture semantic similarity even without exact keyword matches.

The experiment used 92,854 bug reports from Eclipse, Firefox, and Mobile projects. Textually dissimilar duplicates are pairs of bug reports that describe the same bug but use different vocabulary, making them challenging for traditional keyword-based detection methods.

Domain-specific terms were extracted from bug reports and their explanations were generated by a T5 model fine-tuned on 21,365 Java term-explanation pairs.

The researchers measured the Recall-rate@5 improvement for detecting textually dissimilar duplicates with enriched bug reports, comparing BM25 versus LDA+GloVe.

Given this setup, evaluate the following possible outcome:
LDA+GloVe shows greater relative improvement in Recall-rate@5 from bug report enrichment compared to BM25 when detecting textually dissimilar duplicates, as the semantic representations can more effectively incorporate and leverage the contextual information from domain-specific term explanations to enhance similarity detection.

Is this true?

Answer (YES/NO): YES